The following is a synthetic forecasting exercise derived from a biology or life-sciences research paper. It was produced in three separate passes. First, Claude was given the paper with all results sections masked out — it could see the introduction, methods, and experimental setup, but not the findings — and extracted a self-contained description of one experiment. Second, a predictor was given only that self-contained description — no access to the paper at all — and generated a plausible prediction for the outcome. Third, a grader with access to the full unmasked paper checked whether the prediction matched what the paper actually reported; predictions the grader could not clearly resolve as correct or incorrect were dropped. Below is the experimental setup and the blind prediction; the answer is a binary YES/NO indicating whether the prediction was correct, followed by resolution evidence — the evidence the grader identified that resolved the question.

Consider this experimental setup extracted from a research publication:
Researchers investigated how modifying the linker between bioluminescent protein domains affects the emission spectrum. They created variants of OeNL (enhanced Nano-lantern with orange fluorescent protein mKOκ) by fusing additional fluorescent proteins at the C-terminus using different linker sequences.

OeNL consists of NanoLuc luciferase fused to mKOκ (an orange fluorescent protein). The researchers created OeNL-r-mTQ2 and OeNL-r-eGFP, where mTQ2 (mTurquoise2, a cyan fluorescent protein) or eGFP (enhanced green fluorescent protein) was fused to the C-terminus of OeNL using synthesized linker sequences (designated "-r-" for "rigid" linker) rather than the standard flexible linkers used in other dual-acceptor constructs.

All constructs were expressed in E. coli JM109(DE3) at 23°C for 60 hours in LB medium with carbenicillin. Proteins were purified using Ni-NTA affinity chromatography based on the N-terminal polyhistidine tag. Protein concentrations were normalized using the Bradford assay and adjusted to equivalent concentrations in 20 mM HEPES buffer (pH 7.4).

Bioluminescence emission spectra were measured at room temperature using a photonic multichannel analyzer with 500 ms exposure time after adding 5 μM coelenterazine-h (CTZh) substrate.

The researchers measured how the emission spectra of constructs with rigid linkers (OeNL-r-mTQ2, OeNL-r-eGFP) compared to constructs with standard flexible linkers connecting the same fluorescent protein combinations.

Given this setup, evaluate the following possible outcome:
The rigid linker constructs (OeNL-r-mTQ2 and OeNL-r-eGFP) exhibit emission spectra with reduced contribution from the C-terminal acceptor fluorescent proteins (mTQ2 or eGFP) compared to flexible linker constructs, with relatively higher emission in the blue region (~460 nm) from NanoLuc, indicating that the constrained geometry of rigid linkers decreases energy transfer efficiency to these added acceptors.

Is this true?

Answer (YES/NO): YES